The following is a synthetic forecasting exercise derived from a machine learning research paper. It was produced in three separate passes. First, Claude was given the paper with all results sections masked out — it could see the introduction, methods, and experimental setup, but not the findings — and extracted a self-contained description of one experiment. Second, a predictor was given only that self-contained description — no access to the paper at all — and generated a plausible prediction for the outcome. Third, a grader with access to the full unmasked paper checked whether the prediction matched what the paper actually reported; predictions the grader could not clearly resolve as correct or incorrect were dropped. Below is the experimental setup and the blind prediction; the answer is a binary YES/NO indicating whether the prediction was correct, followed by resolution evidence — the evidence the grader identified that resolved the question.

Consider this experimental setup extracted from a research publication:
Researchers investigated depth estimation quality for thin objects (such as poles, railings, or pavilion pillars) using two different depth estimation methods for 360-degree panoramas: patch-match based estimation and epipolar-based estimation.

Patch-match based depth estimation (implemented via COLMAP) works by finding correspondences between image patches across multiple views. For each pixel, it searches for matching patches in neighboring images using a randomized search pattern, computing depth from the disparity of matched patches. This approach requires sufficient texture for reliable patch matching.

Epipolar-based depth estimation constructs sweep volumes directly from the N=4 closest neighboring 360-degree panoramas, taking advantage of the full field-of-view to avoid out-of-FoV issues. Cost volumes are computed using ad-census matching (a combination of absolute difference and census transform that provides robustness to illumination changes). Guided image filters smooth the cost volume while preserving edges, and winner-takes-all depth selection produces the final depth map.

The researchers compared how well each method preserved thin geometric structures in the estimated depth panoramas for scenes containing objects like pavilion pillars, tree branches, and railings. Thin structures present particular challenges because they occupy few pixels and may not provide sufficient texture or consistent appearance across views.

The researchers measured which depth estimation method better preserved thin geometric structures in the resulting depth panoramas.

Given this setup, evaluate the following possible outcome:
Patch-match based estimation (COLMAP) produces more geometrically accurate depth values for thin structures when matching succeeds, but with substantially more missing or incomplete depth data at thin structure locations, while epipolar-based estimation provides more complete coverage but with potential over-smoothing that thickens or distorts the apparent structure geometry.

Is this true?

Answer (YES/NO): NO